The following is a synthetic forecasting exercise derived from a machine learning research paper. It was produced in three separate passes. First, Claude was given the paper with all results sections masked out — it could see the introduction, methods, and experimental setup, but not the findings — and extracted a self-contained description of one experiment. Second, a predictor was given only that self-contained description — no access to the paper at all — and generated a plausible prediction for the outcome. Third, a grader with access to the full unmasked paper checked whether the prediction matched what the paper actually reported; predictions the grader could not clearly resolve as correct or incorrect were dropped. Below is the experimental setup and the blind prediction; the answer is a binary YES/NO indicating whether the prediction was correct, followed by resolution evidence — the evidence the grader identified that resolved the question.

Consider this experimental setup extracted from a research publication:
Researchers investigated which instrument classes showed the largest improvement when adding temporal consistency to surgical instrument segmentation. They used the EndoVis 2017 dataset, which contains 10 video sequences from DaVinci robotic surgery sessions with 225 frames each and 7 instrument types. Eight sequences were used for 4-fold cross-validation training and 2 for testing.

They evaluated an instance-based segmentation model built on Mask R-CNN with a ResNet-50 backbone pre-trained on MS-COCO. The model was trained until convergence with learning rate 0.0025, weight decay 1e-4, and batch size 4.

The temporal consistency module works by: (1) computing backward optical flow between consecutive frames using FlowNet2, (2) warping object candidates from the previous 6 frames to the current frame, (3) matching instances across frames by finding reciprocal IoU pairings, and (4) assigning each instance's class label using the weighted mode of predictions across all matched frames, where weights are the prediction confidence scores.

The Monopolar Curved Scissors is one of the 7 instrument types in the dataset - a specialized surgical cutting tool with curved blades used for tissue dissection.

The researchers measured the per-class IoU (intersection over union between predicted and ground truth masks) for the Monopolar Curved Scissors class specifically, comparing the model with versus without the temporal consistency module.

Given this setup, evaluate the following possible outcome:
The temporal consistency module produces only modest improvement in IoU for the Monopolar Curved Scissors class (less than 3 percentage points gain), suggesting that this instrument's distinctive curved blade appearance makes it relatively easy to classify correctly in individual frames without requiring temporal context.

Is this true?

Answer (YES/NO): NO